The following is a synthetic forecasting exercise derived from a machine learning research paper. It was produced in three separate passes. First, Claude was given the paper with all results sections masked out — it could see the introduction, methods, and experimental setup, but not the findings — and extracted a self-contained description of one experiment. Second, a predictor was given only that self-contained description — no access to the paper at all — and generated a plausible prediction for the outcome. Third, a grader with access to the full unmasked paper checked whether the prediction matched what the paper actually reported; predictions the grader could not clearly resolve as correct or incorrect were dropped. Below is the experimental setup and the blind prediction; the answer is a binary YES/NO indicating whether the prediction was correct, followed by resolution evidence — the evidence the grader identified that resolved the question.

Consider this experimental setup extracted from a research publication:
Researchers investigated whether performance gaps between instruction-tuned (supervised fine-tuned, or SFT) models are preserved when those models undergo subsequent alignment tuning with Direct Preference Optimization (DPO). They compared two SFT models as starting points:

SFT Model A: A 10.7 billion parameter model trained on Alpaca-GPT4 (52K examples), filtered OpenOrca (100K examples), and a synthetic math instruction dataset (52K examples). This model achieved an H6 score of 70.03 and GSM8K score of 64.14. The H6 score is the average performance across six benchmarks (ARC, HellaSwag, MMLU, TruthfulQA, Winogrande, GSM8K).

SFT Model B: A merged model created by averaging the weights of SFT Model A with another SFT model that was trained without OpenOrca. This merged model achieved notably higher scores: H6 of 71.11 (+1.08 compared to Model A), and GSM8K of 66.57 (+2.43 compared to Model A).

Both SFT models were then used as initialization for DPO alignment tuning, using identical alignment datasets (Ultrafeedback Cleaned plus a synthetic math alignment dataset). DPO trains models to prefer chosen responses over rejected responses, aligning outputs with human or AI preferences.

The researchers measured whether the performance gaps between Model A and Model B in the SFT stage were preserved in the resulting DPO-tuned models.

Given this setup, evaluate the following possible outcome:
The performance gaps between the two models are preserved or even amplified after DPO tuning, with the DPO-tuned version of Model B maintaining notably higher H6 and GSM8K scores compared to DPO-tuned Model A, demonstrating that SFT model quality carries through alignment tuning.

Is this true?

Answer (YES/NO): NO